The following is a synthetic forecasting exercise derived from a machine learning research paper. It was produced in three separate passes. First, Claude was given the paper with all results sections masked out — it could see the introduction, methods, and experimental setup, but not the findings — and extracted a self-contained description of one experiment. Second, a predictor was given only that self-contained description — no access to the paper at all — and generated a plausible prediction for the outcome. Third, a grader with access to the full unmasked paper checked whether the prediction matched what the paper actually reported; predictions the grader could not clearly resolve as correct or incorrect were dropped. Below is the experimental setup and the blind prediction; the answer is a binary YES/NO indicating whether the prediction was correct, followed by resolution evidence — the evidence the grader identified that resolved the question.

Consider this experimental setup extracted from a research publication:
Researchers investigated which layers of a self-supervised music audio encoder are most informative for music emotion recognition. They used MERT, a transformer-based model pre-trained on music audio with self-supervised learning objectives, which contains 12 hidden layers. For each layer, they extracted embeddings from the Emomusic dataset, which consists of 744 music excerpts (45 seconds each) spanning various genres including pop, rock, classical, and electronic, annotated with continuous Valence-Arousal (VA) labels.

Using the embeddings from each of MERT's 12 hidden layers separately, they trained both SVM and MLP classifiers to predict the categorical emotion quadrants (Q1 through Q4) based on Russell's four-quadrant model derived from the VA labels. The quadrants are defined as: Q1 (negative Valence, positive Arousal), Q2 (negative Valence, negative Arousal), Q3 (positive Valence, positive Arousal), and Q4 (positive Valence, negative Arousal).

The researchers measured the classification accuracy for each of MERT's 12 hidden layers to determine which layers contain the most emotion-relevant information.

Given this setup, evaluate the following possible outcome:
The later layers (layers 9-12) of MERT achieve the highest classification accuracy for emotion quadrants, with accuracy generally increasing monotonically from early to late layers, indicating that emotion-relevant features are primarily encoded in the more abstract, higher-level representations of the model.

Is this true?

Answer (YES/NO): NO